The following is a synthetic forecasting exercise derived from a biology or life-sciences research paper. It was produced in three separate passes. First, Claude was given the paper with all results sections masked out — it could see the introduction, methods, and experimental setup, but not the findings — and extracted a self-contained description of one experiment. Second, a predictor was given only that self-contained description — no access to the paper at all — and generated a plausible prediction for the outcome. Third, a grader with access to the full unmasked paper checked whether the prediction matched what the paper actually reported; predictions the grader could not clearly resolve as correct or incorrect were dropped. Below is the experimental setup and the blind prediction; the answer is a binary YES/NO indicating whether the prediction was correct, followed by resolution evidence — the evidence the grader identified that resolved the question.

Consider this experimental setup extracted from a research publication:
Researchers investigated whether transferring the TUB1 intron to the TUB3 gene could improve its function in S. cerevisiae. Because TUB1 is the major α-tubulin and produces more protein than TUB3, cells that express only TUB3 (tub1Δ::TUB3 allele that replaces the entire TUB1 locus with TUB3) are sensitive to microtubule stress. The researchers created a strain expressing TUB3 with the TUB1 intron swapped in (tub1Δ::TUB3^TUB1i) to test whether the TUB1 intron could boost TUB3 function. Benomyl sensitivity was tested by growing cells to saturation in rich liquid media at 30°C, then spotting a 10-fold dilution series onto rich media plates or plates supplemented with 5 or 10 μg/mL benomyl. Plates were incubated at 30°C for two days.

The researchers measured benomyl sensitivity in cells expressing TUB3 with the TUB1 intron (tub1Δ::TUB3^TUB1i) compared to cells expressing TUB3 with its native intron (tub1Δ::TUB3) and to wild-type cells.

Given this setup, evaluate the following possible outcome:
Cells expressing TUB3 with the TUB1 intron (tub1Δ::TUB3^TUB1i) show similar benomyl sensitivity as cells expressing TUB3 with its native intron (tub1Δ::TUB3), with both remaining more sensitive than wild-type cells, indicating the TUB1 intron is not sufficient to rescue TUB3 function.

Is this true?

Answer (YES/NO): NO